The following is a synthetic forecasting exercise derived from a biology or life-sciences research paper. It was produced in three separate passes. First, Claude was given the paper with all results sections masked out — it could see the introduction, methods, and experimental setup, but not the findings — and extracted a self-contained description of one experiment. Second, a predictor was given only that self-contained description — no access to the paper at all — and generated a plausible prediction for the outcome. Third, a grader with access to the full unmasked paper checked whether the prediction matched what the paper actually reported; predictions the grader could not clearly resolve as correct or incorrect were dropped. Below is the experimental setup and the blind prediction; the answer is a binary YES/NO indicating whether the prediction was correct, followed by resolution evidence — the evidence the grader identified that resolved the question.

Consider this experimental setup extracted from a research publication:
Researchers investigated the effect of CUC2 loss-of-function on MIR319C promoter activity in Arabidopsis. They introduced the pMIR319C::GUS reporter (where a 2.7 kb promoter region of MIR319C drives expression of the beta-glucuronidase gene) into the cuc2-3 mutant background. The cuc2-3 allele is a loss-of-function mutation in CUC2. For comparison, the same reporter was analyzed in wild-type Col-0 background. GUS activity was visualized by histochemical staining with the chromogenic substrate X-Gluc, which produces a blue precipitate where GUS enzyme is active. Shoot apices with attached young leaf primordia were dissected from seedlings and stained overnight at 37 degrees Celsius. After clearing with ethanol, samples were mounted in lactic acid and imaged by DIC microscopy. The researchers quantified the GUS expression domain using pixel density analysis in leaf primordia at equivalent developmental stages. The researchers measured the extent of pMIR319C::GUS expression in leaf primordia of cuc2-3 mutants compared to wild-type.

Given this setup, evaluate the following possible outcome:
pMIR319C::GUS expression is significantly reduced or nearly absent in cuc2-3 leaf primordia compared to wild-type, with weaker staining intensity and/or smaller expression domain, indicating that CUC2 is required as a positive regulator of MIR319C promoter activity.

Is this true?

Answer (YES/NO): YES